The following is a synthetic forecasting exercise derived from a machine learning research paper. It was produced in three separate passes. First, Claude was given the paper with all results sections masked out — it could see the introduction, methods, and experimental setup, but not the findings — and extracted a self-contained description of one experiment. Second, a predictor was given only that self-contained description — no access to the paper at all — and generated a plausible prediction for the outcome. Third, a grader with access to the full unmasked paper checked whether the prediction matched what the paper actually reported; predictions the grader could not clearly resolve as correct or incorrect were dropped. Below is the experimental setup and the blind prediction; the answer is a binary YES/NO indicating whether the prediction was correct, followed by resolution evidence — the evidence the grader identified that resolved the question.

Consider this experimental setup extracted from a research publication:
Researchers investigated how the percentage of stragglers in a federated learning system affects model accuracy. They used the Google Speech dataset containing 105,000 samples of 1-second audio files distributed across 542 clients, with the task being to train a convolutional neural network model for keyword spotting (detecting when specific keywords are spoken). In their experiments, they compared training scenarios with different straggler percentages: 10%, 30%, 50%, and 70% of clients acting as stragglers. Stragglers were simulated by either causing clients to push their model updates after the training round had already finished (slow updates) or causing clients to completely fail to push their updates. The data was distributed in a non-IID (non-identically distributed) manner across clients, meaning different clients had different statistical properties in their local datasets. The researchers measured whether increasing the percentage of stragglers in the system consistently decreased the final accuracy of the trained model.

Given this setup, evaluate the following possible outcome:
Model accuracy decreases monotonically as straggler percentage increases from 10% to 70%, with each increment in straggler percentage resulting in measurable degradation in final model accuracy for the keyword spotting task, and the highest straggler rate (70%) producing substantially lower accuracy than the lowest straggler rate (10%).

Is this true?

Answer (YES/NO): NO